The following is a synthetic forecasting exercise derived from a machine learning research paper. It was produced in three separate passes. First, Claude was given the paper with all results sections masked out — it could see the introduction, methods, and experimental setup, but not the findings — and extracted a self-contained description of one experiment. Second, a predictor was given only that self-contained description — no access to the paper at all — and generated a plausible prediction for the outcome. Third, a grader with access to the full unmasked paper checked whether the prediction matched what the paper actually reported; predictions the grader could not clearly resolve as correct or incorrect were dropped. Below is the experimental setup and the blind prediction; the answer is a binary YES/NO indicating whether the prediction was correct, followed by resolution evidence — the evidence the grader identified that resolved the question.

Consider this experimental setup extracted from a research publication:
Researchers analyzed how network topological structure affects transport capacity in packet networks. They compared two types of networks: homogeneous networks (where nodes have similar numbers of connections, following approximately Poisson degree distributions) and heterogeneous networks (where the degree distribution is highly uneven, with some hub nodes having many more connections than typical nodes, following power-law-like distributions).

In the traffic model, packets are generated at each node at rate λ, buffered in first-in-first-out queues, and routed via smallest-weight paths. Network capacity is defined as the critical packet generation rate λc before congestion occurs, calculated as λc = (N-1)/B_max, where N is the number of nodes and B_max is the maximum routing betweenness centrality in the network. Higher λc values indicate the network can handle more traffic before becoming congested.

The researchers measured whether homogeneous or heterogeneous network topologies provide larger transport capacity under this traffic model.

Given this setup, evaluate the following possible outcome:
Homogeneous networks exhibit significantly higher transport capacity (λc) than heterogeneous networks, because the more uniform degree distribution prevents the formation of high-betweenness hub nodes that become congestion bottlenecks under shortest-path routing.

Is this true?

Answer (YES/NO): YES